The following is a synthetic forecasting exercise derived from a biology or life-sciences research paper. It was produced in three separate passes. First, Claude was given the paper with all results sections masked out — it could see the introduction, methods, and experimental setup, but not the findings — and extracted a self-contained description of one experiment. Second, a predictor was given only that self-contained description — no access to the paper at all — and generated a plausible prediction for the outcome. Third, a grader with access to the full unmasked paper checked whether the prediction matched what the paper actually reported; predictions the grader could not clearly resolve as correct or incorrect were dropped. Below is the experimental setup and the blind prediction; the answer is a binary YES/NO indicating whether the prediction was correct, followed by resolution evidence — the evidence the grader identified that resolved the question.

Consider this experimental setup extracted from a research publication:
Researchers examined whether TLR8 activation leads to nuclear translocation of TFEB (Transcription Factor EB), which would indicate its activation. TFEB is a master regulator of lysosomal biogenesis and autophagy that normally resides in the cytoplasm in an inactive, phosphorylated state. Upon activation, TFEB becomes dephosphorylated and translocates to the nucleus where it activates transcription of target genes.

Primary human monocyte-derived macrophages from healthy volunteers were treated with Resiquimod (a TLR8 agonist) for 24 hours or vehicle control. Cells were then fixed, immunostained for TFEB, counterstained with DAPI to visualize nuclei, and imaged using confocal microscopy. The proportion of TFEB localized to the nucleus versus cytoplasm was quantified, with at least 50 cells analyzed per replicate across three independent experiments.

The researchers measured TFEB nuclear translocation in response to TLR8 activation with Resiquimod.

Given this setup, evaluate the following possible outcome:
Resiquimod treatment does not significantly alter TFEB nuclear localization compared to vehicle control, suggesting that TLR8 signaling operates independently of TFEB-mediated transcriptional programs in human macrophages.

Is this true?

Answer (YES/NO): NO